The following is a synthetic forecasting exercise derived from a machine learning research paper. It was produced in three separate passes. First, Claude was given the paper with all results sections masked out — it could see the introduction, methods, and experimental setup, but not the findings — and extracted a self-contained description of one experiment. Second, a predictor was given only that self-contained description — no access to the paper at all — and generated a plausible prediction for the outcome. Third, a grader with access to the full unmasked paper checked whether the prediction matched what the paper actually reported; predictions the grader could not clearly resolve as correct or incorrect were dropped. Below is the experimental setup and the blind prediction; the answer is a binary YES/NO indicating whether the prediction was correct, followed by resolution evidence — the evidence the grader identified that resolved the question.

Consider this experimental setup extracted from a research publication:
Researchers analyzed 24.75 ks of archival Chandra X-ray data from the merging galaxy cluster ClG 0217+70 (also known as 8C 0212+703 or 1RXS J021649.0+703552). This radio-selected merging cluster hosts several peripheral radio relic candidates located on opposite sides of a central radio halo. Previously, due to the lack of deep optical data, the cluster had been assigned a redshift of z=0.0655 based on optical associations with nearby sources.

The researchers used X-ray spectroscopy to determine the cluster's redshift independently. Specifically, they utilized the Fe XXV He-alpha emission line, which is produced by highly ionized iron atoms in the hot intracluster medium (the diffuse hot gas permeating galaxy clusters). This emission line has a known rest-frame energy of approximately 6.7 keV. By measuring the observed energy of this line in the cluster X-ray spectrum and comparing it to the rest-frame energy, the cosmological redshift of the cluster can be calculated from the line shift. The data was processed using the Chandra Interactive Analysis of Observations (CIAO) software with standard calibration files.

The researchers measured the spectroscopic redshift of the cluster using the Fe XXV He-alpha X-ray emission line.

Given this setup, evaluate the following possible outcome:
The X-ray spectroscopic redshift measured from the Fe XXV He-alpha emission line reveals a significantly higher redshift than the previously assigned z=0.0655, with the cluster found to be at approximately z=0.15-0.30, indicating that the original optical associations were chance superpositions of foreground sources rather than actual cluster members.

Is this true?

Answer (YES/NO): NO